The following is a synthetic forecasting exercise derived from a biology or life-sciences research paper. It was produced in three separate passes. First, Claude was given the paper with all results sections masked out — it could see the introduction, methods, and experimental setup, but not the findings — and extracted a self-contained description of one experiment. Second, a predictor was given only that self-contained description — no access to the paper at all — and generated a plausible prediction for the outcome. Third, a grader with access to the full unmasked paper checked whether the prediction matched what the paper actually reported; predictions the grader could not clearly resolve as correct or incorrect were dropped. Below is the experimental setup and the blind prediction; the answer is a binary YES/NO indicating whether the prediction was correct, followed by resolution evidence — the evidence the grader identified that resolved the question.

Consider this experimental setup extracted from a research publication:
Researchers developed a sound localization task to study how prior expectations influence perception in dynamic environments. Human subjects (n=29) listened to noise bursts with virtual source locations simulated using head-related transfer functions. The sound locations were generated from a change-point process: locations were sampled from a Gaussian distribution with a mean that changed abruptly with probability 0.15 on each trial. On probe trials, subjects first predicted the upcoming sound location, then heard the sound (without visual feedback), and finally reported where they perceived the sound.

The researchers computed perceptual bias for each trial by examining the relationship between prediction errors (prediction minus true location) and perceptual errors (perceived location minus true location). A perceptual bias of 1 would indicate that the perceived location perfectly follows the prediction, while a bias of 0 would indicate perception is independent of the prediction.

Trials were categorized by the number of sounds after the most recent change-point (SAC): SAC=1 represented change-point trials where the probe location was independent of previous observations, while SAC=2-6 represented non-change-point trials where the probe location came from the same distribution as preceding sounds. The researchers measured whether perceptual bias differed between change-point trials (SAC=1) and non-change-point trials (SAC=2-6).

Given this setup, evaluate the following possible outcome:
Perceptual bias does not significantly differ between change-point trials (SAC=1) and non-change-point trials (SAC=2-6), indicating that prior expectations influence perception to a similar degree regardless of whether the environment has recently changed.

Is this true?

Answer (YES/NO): NO